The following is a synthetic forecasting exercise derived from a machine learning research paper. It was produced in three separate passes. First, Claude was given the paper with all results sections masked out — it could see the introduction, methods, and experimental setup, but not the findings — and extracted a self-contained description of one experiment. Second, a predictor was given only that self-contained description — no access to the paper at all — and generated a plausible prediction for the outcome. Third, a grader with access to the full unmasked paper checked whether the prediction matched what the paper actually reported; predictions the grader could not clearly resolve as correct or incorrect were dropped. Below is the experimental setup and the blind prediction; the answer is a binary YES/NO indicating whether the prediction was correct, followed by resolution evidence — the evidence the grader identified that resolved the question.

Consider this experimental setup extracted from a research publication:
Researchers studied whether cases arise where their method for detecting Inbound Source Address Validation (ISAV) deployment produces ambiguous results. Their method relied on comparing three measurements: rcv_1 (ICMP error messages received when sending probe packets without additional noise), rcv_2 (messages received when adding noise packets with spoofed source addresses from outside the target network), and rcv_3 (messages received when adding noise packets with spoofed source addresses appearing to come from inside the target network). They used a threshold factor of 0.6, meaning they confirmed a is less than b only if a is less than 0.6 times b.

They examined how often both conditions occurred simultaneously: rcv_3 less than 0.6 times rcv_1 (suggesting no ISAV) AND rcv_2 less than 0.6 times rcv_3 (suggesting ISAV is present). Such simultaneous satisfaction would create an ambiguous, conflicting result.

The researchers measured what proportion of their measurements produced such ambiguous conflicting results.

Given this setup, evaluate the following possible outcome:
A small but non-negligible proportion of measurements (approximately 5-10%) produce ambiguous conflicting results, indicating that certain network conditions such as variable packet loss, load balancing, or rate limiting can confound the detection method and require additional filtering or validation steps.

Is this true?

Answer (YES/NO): NO